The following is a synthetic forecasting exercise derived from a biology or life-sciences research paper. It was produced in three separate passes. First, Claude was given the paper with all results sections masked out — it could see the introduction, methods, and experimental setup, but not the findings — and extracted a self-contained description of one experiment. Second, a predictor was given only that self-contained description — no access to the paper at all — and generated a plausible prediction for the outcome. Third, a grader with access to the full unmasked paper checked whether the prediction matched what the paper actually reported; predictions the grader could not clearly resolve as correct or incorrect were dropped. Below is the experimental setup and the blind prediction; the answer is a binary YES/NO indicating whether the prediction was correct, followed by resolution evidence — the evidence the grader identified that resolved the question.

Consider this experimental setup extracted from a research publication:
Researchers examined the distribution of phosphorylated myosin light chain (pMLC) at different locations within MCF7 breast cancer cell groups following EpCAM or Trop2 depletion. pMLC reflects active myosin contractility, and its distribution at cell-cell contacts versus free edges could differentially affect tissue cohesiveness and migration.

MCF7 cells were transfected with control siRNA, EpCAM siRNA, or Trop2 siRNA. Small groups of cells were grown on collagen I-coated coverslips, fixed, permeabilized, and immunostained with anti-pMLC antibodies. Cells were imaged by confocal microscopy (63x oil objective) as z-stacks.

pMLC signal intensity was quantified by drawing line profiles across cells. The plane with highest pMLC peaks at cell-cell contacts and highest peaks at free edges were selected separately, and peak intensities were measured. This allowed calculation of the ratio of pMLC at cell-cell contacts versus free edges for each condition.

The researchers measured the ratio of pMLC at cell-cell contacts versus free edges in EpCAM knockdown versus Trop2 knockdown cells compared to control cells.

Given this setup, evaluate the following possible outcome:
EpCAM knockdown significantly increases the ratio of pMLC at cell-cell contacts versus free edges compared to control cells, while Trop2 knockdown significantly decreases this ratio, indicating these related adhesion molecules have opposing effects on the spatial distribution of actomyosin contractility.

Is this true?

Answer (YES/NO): NO